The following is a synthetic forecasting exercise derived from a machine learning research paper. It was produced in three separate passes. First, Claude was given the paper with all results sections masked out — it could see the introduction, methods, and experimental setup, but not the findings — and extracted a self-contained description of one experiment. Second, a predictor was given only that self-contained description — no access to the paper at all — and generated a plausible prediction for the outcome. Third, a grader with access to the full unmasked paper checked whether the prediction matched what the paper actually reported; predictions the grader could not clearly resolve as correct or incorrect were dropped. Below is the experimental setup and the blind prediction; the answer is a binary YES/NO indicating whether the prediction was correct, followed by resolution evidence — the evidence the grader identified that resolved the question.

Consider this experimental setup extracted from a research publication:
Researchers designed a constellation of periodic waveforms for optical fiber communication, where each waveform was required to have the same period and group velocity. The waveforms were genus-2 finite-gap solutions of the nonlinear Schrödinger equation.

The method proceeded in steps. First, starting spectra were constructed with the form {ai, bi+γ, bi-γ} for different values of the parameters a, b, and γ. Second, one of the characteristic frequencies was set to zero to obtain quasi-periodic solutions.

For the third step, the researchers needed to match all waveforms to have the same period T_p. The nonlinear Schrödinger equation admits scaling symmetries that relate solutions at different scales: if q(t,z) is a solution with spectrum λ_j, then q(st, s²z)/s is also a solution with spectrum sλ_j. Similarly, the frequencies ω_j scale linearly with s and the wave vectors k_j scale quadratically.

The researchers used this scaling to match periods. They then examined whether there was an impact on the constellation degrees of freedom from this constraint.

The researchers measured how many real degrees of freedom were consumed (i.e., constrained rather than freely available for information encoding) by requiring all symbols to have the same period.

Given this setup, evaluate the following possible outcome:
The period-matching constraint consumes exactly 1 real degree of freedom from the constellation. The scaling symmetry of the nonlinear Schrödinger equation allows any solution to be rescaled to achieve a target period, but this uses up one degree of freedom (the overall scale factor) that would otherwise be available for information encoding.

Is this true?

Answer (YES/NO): YES